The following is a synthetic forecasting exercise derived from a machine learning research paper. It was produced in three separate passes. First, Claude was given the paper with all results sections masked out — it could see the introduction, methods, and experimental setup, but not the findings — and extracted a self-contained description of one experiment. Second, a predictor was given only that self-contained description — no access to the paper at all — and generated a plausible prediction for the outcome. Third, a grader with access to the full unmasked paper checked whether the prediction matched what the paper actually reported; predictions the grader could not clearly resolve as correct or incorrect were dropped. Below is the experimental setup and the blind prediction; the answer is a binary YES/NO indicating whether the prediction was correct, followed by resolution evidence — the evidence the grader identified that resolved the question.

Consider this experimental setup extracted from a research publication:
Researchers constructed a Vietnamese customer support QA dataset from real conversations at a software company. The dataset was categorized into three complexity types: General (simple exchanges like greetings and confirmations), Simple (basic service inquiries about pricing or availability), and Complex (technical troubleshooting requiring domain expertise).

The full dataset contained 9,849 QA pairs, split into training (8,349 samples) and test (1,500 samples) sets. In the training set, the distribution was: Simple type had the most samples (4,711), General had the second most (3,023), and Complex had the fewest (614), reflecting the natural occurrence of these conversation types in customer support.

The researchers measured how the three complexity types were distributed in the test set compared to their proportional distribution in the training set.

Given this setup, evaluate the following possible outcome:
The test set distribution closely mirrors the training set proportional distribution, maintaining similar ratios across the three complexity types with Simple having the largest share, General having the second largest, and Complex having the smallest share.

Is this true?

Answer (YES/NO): NO